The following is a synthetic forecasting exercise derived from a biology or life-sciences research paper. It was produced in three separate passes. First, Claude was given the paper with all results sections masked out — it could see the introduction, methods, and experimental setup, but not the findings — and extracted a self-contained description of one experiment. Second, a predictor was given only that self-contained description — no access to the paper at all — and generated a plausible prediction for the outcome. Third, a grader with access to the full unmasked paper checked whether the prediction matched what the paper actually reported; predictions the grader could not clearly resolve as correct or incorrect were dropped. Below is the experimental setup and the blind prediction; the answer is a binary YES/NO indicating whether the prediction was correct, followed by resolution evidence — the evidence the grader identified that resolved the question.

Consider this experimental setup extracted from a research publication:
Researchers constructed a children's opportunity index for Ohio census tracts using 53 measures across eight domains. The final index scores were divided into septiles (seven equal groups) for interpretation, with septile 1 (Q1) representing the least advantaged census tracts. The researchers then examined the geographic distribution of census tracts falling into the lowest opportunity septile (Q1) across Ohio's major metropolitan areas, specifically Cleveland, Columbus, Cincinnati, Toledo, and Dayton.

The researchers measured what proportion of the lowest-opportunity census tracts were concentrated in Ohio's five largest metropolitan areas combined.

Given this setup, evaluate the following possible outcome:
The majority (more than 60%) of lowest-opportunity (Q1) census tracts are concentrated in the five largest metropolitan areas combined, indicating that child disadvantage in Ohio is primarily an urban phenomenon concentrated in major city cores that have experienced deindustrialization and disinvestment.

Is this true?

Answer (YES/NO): YES